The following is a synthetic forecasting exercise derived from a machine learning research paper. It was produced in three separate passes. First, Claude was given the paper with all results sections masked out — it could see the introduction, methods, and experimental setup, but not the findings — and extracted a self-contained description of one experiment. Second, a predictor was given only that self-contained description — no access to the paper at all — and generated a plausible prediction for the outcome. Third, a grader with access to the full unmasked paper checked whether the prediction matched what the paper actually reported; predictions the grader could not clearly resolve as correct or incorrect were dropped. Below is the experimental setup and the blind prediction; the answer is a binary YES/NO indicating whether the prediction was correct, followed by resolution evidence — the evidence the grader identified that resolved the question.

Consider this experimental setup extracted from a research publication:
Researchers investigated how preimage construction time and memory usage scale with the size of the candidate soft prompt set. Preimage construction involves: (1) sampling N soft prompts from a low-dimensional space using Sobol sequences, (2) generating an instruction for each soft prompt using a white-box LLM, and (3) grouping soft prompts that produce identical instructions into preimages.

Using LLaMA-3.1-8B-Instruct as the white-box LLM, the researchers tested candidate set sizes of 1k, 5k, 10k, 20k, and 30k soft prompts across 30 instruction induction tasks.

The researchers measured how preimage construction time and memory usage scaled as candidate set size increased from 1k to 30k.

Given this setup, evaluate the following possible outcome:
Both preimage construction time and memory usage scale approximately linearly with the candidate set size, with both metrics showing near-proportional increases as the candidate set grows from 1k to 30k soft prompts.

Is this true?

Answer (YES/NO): YES